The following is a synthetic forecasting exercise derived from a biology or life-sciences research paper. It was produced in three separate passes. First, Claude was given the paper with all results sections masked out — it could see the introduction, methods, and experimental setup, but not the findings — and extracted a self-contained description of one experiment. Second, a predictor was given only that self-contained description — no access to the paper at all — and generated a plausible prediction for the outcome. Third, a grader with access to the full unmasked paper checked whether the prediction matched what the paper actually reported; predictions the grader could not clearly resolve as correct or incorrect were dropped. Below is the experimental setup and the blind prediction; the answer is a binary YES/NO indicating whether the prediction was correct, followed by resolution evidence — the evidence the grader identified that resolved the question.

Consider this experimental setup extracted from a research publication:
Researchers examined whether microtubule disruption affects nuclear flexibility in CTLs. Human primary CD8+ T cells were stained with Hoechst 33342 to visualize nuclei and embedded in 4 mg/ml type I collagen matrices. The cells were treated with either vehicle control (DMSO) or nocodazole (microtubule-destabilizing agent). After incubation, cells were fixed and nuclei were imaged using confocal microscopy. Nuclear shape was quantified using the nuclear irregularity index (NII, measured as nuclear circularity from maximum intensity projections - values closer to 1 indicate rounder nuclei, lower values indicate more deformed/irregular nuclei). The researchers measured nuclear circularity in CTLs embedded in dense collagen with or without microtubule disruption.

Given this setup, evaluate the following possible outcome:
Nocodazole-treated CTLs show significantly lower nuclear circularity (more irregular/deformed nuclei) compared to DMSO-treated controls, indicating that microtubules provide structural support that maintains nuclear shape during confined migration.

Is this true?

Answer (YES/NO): YES